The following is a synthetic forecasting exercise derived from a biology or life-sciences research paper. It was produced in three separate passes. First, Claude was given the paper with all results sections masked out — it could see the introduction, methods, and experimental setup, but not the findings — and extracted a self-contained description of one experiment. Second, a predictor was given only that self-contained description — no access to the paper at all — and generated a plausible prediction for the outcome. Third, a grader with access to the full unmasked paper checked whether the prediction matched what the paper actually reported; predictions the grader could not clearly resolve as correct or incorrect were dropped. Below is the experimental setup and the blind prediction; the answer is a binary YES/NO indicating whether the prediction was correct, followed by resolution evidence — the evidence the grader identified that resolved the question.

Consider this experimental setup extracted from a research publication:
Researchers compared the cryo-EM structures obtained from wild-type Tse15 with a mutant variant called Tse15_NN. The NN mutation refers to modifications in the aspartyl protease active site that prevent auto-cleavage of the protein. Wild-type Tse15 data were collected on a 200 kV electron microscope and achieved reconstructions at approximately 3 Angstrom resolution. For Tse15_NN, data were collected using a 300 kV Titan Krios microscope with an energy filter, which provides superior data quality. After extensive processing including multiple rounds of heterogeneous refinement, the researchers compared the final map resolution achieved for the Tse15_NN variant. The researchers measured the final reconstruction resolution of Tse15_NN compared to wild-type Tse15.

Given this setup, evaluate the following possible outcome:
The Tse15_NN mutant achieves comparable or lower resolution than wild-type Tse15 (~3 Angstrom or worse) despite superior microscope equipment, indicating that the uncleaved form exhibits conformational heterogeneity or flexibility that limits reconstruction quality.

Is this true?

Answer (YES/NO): NO